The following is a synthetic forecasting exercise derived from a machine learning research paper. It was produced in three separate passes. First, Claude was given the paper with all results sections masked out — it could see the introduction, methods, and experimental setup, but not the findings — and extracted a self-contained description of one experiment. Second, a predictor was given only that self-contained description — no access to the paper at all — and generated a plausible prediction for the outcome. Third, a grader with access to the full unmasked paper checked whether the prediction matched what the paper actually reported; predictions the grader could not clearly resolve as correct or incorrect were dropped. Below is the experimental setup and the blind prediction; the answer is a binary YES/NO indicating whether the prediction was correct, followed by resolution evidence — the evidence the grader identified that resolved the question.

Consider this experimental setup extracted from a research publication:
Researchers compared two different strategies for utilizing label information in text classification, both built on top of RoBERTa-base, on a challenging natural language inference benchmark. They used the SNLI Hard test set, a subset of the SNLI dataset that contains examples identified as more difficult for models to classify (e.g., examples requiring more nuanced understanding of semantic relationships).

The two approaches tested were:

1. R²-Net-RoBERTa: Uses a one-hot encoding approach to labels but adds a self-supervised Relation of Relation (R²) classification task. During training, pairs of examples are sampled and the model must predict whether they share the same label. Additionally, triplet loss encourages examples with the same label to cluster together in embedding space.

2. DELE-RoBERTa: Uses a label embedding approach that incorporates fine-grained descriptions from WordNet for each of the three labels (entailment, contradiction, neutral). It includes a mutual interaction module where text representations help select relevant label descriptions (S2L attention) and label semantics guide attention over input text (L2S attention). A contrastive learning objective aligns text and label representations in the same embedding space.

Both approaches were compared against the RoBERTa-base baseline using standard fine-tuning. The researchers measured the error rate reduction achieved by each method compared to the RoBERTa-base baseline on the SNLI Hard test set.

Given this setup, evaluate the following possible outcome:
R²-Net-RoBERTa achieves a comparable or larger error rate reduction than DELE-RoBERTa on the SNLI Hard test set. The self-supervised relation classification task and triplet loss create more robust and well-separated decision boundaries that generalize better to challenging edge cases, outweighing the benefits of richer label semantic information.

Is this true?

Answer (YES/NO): NO